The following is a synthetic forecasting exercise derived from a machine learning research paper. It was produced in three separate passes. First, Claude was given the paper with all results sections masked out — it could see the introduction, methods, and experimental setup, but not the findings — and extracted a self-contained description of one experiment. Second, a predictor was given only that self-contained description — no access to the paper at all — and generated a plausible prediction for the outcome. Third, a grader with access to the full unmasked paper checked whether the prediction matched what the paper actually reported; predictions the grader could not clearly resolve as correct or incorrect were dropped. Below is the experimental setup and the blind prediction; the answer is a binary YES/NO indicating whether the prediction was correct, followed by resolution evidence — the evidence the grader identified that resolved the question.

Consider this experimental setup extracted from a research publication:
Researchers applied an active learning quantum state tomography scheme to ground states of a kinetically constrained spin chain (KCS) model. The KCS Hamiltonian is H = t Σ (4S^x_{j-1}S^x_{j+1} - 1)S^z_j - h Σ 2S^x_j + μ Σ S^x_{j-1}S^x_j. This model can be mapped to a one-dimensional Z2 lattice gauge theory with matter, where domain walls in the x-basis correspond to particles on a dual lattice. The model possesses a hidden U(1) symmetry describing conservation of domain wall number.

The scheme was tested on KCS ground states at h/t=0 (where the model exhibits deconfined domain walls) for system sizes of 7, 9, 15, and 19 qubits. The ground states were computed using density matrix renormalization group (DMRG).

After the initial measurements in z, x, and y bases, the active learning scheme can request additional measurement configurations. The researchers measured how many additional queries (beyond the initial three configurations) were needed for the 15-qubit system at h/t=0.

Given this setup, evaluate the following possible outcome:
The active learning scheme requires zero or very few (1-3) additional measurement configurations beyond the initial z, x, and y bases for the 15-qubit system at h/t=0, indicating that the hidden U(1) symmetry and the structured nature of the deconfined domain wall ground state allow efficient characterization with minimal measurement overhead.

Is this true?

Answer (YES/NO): YES